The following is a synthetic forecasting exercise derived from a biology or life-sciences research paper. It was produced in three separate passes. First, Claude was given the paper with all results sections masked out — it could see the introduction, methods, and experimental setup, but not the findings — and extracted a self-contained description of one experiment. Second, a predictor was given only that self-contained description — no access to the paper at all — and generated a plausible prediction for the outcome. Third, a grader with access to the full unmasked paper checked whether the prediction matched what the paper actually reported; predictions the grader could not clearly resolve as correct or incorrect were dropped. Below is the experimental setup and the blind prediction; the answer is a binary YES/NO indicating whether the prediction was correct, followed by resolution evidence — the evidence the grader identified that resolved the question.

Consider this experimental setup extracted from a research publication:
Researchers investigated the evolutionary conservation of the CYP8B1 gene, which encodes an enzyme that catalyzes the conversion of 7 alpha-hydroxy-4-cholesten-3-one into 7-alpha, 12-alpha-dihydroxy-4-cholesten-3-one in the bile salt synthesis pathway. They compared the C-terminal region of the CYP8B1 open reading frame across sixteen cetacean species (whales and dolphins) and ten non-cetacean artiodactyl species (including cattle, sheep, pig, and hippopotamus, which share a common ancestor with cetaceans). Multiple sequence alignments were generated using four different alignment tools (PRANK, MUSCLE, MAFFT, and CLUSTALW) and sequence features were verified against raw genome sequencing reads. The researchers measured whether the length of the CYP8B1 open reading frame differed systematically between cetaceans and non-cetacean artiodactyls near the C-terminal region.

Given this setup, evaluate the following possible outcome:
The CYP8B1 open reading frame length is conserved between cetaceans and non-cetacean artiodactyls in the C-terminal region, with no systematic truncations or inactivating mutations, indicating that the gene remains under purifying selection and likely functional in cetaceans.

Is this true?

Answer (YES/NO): NO